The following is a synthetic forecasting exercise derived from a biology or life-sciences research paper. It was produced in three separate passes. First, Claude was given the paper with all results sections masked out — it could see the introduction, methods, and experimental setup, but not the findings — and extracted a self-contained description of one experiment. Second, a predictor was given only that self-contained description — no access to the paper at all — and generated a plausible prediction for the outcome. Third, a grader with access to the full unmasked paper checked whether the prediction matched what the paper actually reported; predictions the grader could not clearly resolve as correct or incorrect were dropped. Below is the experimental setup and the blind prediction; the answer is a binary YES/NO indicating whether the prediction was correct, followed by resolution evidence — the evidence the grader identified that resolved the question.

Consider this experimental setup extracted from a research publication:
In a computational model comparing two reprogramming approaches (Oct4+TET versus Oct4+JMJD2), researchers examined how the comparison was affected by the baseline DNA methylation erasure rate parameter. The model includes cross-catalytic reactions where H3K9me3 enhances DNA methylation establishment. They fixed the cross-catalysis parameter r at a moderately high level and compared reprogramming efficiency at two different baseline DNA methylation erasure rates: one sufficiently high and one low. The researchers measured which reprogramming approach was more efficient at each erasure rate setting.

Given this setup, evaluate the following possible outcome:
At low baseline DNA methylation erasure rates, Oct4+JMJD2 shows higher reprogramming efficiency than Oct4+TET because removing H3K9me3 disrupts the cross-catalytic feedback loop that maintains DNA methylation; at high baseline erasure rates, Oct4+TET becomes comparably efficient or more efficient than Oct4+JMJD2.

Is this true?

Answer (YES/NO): YES